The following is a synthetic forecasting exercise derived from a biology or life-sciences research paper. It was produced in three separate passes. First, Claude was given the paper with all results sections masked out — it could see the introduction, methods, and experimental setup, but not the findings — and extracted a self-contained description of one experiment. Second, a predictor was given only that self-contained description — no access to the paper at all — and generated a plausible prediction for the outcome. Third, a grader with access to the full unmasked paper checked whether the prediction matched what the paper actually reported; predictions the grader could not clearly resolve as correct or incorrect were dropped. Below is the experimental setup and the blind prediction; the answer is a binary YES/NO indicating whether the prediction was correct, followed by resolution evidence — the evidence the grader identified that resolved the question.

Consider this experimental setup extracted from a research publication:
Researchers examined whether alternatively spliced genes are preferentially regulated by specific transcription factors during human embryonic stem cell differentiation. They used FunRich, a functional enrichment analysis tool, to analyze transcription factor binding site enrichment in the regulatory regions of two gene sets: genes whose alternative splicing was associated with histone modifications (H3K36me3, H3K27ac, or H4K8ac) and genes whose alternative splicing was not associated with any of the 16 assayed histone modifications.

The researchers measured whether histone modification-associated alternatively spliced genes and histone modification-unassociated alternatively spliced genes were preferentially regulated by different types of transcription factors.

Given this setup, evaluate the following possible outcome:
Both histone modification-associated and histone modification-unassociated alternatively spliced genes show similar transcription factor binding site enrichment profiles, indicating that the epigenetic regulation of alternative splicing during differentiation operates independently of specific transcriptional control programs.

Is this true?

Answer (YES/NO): NO